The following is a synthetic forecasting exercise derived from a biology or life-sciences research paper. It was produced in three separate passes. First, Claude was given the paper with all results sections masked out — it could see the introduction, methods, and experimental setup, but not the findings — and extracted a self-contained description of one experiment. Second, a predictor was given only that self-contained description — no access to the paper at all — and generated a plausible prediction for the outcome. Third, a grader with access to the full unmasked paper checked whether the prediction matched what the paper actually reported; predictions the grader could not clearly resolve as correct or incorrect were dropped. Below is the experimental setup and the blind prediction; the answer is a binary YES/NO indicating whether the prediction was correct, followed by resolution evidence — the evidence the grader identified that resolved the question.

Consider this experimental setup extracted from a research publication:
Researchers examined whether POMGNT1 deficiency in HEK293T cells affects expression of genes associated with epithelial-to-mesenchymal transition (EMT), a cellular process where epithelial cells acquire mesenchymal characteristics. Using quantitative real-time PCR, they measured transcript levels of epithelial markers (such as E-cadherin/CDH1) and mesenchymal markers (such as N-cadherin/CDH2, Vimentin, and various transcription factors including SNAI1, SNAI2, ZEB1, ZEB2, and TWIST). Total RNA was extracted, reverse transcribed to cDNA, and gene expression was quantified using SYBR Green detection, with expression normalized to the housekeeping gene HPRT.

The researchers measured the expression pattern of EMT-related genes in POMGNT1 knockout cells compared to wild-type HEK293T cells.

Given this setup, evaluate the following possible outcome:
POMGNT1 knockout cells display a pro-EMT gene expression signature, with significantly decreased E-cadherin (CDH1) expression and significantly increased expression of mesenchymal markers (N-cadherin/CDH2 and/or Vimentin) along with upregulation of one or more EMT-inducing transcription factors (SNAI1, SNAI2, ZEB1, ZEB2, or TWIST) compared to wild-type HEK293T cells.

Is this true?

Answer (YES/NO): YES